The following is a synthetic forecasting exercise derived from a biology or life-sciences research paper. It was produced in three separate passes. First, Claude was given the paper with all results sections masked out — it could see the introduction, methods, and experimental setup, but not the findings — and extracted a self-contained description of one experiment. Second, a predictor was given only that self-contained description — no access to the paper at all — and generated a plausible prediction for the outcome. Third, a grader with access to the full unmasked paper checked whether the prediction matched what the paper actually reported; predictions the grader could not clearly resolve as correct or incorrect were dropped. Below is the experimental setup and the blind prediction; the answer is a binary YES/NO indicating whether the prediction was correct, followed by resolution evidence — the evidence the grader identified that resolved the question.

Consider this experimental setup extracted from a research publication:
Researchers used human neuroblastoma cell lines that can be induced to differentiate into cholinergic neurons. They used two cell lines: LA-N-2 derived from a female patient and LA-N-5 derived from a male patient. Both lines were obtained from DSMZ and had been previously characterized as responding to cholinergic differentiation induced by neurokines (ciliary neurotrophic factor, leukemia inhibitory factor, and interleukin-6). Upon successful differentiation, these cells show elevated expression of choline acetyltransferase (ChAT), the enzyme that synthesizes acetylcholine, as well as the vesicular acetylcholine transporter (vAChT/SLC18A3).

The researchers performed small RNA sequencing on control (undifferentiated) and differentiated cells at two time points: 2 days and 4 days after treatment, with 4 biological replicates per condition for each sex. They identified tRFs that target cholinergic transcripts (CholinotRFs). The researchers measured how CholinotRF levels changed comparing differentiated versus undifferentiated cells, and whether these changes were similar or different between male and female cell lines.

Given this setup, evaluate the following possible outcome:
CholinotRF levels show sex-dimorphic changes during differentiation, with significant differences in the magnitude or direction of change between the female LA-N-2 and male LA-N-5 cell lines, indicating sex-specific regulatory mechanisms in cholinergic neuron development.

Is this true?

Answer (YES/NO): YES